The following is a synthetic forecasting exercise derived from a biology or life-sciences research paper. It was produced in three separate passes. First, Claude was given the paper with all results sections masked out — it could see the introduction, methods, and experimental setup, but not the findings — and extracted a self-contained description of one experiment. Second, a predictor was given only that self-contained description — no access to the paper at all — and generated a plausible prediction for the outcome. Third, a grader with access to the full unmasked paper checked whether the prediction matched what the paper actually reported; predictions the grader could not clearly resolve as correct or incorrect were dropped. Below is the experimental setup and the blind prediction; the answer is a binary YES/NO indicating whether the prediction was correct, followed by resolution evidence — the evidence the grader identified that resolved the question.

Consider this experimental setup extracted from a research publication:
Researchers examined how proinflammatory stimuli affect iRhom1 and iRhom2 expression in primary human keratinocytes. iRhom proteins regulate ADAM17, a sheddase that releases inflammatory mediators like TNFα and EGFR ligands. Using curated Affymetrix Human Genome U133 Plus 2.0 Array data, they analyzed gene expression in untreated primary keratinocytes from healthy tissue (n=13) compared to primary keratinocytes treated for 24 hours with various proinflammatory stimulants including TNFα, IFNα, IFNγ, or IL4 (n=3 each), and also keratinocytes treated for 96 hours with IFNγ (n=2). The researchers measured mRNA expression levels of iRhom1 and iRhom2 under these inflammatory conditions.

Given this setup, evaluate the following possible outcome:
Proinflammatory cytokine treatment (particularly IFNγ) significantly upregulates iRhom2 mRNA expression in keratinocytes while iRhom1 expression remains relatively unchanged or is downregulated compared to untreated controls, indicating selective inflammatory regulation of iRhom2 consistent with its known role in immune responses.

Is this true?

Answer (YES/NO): YES